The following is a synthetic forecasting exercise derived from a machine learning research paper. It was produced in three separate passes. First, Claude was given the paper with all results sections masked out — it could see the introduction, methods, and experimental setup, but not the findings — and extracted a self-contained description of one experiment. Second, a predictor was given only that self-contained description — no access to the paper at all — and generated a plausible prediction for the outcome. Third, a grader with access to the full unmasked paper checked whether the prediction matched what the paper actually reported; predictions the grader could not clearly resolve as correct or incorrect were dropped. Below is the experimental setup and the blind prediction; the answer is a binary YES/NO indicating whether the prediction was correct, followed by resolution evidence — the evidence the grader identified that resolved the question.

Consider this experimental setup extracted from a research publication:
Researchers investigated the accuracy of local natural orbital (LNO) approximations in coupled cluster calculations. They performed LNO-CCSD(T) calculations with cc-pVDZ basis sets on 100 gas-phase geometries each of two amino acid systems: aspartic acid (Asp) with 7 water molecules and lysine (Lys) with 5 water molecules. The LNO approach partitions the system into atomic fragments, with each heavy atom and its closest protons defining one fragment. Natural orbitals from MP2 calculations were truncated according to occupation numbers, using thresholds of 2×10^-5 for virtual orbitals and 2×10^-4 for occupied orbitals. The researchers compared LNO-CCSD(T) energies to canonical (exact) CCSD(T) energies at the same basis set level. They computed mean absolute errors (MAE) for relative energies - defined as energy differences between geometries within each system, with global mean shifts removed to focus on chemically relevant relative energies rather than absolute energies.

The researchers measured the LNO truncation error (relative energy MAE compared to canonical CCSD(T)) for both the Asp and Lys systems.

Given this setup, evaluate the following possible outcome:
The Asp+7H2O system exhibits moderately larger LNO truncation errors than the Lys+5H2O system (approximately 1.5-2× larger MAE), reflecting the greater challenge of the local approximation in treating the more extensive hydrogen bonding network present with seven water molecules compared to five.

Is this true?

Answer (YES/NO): NO